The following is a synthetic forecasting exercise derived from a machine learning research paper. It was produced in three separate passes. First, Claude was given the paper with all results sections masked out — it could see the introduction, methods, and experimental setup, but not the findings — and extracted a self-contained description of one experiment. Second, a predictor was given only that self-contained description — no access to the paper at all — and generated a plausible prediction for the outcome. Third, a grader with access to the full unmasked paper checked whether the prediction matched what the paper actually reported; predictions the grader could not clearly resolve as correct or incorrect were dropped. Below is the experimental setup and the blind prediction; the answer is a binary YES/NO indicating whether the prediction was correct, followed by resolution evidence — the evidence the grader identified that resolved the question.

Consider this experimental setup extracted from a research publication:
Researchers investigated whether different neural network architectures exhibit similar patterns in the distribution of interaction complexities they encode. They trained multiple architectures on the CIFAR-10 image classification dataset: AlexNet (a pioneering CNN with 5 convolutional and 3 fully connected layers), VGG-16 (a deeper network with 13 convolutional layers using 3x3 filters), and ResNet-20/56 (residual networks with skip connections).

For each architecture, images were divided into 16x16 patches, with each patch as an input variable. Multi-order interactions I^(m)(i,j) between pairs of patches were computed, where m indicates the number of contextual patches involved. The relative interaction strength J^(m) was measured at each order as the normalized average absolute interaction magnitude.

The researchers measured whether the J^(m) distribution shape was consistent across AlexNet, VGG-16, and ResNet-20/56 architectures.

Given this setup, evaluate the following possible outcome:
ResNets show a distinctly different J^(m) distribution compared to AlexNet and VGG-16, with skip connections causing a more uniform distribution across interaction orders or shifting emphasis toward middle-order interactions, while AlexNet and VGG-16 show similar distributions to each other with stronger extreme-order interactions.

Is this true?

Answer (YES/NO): NO